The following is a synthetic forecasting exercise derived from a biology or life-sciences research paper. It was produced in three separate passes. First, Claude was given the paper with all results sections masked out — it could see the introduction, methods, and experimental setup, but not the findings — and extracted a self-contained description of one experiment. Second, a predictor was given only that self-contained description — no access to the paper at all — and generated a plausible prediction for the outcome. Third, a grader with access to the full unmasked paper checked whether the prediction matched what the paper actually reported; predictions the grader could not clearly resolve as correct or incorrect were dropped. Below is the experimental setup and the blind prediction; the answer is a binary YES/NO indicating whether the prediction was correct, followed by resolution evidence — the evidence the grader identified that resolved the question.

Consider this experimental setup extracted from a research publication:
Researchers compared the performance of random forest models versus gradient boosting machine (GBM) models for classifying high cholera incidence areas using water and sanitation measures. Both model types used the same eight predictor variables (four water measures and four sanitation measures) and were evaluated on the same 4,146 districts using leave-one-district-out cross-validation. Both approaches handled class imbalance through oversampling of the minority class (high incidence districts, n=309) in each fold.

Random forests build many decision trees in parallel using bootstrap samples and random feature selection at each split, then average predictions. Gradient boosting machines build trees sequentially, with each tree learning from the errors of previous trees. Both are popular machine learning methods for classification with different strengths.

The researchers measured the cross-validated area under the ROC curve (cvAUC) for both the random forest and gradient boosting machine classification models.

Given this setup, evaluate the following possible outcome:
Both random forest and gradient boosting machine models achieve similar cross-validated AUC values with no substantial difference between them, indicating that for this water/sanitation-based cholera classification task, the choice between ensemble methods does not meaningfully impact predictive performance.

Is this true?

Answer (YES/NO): NO